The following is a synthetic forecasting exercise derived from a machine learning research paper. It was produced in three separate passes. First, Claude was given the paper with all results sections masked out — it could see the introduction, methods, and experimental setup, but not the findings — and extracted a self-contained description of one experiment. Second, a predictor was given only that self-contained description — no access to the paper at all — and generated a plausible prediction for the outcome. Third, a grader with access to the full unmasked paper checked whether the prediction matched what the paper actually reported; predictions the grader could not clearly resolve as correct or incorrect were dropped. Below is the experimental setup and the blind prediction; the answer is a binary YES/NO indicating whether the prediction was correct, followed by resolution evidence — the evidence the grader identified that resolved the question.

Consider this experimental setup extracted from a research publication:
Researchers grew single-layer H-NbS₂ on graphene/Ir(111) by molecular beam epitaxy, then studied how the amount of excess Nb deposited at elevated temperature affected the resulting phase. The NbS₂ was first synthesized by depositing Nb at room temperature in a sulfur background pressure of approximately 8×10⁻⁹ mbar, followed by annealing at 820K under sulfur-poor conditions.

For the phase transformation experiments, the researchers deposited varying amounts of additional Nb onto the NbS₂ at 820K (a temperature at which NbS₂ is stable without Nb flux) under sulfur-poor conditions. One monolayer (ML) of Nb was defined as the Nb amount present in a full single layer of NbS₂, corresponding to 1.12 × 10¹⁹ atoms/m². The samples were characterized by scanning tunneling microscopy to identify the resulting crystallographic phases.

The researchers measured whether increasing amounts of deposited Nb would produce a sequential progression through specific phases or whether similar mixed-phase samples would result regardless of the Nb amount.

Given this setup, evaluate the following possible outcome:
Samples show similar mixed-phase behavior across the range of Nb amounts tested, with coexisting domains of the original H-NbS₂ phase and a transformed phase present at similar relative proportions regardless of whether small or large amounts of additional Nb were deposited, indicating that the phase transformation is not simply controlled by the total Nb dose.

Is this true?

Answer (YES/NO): NO